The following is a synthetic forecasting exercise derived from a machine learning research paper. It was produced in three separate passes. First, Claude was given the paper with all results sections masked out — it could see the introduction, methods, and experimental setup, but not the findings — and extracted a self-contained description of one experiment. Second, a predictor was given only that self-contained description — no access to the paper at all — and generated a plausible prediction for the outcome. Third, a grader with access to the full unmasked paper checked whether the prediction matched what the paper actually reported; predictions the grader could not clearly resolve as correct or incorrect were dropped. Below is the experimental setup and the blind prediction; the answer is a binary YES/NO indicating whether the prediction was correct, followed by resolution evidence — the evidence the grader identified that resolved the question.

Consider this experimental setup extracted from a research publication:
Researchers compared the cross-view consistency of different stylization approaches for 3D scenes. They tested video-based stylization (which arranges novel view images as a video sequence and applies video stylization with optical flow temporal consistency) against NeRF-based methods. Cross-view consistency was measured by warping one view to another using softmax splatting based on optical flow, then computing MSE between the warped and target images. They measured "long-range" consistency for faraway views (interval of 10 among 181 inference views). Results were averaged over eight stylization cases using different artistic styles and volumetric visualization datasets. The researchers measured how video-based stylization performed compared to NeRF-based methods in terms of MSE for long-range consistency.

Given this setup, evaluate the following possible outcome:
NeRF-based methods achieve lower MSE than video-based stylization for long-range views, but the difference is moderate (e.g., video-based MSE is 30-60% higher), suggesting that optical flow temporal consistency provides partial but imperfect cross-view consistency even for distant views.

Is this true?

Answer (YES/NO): NO